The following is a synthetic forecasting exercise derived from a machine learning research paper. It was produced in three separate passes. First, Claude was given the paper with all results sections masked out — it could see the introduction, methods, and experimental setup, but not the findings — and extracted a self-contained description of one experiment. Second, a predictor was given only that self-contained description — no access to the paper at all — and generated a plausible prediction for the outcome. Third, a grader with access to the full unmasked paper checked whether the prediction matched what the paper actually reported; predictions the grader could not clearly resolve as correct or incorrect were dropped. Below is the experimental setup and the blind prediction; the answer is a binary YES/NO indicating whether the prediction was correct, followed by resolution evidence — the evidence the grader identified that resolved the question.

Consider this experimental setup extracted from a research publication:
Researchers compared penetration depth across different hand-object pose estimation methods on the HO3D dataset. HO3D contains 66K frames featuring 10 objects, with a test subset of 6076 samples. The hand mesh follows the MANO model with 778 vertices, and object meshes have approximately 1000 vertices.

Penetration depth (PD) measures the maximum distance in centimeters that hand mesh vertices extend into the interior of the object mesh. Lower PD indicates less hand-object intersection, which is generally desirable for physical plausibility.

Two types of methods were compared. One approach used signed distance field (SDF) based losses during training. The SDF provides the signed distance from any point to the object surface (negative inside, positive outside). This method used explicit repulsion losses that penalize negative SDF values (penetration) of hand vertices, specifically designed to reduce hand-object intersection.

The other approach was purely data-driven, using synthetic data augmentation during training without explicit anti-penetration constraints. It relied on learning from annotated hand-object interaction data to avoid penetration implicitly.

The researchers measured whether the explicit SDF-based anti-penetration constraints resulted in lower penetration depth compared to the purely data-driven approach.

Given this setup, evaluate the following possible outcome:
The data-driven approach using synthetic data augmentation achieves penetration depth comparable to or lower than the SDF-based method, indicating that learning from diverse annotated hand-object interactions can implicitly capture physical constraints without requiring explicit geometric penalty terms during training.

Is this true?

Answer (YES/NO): YES